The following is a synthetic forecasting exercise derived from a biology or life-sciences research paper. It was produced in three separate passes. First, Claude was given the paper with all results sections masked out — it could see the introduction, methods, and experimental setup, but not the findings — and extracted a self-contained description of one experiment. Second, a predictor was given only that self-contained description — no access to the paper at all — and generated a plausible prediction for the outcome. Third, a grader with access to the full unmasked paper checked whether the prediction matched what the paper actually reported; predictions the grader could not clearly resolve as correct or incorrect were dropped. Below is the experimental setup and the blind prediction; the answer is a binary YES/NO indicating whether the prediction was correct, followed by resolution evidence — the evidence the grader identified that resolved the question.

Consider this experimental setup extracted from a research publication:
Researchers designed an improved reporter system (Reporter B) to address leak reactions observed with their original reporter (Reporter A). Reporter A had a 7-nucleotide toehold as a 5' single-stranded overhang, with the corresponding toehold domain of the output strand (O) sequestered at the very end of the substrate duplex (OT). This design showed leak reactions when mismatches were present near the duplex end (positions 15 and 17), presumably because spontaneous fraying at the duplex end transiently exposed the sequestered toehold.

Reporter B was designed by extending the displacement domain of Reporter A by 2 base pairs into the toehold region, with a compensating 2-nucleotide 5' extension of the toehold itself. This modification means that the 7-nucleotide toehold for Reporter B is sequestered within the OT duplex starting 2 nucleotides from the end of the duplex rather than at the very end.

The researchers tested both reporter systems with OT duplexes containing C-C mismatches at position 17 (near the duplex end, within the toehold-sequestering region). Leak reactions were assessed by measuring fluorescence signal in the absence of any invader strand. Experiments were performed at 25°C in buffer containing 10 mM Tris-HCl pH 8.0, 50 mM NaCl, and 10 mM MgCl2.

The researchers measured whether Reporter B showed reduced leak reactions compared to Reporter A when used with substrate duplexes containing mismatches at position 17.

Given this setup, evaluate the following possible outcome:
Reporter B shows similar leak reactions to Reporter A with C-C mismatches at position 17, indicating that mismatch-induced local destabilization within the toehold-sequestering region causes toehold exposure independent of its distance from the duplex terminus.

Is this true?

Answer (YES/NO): NO